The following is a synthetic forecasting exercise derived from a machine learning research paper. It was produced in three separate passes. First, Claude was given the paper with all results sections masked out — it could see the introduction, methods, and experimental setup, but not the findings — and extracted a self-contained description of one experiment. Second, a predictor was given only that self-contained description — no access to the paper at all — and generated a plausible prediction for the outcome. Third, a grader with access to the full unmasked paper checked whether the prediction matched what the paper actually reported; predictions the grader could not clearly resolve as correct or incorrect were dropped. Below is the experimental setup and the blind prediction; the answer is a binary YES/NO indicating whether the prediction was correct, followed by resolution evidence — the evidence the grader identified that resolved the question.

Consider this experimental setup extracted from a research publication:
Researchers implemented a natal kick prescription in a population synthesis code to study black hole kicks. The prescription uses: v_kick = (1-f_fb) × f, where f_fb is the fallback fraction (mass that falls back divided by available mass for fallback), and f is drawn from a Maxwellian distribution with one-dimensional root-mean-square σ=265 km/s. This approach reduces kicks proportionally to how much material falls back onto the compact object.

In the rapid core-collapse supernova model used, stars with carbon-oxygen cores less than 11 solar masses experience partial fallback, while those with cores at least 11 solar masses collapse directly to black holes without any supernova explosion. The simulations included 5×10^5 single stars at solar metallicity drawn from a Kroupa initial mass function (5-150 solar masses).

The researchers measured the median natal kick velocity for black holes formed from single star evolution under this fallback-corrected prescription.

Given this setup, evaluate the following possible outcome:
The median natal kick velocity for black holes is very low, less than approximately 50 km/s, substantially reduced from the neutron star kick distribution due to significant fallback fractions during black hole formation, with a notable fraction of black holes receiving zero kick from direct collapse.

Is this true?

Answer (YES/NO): NO